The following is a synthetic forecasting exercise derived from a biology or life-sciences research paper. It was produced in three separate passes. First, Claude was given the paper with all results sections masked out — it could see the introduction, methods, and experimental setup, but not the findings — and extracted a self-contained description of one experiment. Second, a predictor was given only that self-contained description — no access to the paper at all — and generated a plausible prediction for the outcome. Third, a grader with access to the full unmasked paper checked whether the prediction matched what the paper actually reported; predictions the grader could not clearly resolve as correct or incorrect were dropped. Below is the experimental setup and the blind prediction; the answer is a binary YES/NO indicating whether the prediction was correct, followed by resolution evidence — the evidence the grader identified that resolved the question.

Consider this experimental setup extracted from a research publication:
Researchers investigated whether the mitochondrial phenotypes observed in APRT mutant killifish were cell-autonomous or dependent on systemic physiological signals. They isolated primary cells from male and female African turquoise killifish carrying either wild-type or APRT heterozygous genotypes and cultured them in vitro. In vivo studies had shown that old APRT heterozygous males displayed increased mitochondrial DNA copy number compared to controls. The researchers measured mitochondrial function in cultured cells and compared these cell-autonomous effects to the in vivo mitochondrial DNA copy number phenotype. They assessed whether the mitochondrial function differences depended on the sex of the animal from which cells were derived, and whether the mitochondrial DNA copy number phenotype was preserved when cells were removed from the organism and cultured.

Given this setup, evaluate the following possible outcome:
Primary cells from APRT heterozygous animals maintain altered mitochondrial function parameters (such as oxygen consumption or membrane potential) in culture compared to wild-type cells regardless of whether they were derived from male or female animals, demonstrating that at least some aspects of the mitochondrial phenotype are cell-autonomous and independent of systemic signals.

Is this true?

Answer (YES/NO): YES